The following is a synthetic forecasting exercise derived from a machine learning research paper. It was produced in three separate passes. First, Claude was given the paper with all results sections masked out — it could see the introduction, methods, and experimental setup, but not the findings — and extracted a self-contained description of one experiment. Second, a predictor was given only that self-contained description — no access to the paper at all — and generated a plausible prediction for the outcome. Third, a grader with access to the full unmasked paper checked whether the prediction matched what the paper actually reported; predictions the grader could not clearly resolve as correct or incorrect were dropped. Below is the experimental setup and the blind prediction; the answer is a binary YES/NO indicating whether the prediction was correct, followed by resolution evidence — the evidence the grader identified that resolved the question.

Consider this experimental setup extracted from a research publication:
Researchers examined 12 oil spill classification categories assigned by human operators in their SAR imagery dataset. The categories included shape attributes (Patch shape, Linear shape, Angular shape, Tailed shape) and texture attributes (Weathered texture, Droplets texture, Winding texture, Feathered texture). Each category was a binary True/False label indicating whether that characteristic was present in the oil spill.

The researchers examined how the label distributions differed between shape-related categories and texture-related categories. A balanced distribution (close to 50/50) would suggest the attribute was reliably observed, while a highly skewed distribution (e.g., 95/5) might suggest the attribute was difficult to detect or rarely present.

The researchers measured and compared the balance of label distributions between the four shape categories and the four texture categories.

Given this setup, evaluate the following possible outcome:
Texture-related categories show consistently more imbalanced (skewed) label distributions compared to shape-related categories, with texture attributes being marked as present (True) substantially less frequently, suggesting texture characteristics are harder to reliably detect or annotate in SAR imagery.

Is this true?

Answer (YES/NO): YES